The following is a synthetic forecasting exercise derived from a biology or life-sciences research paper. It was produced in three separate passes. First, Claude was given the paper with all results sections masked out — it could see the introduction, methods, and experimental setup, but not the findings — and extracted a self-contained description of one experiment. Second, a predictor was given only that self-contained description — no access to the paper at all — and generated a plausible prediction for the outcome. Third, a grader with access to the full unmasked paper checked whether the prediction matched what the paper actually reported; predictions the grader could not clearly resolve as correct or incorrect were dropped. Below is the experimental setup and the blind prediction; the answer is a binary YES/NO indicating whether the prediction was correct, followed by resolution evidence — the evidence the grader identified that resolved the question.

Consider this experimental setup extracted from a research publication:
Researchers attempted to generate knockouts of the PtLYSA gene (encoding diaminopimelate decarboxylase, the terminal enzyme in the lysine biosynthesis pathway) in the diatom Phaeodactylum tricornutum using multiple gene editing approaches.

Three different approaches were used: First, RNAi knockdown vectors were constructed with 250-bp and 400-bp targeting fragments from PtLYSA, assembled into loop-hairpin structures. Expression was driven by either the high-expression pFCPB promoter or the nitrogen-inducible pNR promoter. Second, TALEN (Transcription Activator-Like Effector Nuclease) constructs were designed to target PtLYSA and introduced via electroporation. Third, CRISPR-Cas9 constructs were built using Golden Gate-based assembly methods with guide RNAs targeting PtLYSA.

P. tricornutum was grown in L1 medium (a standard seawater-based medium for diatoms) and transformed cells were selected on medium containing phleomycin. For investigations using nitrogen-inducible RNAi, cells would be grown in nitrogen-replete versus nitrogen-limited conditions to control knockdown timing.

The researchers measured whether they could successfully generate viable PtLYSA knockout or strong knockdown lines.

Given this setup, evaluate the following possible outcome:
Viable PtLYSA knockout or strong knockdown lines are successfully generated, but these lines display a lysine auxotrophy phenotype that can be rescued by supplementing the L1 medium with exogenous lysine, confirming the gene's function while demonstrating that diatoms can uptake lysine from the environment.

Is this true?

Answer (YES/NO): NO